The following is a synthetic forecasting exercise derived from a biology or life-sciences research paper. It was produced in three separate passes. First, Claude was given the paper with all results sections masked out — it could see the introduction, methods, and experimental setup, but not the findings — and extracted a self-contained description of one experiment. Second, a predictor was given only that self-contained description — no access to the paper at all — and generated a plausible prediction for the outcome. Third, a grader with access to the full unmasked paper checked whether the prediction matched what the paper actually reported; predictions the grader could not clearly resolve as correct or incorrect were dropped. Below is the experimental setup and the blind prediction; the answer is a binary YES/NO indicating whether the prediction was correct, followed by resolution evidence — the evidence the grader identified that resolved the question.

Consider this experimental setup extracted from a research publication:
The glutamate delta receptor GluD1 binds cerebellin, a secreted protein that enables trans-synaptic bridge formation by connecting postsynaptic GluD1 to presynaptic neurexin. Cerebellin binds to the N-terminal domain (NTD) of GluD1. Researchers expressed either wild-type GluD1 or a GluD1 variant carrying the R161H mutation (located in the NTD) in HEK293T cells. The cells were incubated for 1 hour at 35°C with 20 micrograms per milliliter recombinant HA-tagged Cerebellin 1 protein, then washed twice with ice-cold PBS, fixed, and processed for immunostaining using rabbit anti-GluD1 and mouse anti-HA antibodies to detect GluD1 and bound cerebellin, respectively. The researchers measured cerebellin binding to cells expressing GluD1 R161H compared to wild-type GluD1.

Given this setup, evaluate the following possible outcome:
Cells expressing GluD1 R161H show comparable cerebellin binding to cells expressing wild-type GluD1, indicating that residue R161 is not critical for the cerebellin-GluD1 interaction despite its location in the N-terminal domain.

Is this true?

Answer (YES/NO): YES